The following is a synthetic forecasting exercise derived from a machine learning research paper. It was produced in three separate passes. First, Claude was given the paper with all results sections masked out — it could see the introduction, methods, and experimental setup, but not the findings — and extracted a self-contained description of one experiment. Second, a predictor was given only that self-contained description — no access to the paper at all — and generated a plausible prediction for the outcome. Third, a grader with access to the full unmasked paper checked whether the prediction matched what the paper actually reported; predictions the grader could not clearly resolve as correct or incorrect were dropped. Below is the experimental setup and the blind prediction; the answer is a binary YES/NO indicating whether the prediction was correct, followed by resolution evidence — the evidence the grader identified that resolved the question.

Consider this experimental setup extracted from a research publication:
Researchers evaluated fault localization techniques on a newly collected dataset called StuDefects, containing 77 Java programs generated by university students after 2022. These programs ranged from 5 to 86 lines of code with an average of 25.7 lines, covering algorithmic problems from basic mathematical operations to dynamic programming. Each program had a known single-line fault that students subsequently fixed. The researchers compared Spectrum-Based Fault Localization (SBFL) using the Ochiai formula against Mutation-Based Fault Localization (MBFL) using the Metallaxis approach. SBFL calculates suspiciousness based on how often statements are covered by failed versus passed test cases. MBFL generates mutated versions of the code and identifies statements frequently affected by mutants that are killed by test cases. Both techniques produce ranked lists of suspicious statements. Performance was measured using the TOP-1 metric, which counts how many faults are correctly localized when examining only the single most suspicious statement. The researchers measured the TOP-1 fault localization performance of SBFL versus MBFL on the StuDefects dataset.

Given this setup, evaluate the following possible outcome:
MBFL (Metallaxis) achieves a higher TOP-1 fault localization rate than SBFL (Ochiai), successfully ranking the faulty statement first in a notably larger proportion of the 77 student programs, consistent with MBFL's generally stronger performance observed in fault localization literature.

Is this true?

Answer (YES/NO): YES